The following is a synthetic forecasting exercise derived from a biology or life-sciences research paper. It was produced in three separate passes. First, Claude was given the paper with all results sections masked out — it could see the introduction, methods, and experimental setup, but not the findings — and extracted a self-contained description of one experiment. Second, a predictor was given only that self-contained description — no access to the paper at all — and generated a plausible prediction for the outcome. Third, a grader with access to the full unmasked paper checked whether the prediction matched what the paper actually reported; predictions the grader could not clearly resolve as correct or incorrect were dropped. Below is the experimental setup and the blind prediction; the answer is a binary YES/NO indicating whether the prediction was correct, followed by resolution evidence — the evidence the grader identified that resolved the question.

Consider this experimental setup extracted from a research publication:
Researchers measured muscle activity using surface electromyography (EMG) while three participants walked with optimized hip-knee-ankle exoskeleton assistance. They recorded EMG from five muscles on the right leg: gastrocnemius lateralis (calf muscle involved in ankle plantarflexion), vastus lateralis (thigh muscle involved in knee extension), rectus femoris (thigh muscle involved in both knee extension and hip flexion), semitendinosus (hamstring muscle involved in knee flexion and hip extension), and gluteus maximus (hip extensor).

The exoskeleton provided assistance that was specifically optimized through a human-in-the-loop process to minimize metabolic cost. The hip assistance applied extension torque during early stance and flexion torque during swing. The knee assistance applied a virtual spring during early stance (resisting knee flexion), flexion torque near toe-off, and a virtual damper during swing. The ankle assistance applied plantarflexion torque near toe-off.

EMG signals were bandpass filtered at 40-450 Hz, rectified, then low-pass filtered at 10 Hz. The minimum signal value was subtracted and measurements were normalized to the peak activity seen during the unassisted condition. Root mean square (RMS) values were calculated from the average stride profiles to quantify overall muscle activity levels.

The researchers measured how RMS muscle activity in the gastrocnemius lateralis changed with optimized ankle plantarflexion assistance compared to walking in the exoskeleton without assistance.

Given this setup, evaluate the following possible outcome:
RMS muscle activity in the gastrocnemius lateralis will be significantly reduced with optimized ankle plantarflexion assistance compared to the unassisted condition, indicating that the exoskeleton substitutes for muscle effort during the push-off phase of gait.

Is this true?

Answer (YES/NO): YES